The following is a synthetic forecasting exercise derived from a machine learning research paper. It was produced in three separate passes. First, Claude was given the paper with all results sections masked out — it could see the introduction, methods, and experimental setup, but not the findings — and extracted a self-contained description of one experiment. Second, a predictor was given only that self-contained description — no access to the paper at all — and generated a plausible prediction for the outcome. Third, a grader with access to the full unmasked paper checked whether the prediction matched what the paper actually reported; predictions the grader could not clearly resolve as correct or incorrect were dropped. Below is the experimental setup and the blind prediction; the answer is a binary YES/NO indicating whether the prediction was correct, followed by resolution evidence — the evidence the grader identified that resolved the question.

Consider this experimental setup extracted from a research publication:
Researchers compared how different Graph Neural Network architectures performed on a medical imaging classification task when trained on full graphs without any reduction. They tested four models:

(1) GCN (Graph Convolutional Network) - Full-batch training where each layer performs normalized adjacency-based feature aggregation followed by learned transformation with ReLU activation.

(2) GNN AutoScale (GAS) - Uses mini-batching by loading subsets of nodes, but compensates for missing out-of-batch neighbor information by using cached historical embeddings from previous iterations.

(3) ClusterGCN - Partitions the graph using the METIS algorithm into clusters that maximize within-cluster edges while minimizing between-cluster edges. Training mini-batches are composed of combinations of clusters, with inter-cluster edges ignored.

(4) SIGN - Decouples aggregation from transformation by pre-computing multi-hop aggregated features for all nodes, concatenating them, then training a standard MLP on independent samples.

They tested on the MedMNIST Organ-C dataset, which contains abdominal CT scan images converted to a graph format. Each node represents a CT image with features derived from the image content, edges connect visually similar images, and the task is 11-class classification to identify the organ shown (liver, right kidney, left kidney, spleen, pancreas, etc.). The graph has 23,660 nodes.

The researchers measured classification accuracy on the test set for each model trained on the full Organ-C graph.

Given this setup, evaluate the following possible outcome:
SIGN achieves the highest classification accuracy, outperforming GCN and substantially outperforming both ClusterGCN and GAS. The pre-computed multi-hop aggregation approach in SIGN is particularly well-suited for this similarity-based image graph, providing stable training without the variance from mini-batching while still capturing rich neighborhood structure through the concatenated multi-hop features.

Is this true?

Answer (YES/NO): NO